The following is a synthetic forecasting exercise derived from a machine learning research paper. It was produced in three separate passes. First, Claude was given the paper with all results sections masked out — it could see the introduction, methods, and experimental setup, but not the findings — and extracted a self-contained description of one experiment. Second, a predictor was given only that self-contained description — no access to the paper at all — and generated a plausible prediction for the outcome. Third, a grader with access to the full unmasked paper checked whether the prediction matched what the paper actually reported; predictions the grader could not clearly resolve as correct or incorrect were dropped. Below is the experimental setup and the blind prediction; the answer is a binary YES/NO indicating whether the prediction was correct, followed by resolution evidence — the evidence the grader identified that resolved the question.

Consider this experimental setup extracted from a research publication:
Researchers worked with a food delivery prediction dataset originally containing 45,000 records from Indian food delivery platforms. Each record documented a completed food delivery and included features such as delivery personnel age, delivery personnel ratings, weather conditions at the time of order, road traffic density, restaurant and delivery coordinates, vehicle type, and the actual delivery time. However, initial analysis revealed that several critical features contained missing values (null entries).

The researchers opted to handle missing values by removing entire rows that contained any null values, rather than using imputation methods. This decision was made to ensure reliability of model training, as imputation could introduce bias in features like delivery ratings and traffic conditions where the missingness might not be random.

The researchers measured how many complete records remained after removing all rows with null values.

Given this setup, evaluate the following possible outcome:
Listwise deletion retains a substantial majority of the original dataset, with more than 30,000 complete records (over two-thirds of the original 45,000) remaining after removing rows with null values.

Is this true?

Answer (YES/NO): YES